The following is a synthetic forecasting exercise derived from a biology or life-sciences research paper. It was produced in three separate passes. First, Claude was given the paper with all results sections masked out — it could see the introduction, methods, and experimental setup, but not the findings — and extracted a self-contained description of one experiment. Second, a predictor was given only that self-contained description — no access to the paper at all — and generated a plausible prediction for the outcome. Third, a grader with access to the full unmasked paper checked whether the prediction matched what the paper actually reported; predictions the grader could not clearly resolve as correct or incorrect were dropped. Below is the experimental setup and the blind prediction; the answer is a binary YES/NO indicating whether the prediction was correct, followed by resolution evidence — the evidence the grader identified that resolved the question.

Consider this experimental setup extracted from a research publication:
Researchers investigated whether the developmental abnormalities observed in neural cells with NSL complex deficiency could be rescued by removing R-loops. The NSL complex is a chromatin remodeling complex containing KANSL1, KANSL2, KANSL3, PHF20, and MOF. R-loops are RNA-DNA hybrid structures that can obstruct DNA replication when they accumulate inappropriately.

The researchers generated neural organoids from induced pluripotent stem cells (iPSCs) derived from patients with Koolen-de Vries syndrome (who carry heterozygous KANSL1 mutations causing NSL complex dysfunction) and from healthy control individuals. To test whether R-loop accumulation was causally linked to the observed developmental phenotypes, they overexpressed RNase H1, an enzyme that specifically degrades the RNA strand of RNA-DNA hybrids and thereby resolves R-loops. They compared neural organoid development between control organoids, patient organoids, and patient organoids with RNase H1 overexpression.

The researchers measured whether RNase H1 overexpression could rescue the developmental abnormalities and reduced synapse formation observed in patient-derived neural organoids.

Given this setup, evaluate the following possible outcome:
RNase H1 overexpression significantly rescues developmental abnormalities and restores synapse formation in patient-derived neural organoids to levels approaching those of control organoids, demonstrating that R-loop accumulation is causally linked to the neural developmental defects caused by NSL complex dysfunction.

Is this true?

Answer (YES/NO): NO